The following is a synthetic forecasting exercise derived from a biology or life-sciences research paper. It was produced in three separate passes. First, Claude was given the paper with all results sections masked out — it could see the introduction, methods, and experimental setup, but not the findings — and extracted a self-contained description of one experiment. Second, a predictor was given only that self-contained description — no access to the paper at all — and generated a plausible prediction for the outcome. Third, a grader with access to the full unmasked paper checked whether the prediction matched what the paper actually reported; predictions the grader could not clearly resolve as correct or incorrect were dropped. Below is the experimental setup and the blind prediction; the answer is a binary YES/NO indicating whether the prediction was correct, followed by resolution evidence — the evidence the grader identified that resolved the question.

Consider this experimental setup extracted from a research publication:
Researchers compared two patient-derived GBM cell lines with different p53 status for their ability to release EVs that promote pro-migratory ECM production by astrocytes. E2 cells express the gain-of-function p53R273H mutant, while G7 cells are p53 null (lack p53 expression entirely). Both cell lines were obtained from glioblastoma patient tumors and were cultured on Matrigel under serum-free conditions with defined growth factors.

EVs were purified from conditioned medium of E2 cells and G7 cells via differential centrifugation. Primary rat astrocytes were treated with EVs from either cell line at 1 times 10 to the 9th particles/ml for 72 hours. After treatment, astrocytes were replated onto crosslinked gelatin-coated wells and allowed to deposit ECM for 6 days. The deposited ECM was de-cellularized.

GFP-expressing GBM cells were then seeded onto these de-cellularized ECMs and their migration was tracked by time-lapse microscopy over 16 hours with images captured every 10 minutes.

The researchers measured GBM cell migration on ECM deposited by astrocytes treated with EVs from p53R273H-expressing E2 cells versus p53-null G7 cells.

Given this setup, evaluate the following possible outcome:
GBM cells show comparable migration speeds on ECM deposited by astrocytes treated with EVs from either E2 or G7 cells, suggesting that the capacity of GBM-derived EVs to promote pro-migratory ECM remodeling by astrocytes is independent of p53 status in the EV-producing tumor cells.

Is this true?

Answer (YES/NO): NO